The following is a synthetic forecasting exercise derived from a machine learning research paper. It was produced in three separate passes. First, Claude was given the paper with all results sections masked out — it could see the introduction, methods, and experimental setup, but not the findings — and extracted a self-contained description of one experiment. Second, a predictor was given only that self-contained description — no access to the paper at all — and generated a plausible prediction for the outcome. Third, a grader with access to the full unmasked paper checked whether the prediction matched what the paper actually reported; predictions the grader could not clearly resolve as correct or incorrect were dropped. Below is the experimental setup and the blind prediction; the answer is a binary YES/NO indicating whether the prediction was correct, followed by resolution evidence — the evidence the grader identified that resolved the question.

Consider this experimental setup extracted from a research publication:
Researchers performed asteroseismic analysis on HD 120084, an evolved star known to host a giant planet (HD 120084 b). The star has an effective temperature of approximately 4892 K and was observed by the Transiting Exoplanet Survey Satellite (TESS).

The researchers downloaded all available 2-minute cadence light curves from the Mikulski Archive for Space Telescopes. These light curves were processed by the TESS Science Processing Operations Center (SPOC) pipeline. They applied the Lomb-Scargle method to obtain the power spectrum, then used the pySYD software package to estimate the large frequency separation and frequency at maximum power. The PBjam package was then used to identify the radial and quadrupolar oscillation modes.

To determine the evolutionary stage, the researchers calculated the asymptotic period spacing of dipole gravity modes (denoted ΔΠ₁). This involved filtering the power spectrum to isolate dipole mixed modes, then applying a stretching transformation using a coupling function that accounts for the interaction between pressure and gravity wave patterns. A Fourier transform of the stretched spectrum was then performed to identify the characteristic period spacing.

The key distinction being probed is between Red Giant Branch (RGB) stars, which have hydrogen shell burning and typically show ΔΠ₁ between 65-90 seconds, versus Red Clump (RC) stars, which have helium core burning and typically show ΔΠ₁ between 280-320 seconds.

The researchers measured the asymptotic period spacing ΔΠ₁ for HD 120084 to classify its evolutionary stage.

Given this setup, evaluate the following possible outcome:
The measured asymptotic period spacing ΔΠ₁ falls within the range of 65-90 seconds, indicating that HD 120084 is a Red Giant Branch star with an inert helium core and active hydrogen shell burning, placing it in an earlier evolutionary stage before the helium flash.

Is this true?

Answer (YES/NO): NO